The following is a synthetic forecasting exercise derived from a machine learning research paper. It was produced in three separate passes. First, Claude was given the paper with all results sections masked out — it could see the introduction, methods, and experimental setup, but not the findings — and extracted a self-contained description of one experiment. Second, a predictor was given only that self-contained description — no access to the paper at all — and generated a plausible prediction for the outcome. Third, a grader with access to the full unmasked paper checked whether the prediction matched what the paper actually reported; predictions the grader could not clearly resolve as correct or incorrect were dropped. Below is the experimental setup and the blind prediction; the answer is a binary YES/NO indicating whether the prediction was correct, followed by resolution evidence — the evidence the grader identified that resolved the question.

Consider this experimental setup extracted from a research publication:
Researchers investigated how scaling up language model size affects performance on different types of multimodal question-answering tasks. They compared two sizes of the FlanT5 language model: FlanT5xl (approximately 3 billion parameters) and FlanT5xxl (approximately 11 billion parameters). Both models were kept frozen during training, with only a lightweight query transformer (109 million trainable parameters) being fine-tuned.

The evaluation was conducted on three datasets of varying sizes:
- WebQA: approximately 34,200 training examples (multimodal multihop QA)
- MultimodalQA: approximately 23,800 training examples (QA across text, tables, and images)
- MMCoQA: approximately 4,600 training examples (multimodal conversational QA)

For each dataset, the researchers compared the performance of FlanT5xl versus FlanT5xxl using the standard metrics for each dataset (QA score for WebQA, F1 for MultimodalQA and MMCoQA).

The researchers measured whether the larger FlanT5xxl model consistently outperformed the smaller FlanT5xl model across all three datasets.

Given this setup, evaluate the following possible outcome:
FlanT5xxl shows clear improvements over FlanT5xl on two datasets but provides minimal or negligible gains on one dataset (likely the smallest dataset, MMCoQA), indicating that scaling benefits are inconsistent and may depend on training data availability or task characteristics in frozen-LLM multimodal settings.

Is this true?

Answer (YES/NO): NO